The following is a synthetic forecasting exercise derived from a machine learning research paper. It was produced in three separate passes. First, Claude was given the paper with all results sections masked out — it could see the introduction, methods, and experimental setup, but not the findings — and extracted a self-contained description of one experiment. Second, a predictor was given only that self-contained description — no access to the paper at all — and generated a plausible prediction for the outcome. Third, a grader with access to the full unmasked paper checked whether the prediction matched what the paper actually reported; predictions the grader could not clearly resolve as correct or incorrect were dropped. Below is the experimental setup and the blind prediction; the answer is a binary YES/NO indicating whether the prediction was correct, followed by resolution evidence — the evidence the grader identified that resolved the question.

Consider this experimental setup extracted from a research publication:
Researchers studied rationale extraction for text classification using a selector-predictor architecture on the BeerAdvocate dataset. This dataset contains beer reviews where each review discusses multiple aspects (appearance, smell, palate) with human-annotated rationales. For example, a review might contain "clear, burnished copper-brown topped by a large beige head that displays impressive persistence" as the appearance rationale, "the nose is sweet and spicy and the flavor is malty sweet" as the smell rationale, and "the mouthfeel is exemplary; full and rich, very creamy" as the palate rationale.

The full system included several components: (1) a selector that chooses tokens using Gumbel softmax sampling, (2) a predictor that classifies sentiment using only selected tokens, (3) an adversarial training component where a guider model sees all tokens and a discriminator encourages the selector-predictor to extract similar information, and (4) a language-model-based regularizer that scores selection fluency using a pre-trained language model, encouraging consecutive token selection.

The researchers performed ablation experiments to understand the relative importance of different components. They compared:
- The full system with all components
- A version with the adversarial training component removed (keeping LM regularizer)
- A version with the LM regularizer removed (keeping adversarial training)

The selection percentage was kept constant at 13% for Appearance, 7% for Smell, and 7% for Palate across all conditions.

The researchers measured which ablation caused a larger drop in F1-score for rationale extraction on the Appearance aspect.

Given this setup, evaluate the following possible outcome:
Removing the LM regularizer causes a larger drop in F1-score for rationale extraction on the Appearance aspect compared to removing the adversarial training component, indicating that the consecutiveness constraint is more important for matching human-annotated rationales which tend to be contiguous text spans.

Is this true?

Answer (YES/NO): YES